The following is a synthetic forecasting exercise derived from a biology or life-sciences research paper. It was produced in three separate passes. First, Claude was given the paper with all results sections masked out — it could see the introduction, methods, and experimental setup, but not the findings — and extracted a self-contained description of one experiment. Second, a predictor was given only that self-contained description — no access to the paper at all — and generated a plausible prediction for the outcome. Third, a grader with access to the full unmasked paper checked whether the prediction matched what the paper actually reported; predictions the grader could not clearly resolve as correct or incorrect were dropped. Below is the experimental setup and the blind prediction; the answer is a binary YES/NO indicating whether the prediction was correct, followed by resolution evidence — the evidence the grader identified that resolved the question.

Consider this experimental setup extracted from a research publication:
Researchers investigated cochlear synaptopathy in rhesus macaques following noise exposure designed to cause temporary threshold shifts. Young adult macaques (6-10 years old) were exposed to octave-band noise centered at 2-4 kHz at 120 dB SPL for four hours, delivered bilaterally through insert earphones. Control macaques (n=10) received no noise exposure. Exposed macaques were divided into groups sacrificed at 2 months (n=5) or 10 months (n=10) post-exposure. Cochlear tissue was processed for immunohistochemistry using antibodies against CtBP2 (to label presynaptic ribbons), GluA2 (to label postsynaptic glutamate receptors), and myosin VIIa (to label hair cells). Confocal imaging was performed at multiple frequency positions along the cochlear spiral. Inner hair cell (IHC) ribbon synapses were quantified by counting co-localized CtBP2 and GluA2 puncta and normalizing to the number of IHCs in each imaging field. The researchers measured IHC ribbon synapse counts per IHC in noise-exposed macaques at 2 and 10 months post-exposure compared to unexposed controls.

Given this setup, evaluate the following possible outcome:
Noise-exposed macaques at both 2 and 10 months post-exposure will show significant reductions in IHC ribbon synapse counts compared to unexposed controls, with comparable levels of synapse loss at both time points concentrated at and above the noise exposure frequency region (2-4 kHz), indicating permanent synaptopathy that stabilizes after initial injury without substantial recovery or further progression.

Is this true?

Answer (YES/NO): NO